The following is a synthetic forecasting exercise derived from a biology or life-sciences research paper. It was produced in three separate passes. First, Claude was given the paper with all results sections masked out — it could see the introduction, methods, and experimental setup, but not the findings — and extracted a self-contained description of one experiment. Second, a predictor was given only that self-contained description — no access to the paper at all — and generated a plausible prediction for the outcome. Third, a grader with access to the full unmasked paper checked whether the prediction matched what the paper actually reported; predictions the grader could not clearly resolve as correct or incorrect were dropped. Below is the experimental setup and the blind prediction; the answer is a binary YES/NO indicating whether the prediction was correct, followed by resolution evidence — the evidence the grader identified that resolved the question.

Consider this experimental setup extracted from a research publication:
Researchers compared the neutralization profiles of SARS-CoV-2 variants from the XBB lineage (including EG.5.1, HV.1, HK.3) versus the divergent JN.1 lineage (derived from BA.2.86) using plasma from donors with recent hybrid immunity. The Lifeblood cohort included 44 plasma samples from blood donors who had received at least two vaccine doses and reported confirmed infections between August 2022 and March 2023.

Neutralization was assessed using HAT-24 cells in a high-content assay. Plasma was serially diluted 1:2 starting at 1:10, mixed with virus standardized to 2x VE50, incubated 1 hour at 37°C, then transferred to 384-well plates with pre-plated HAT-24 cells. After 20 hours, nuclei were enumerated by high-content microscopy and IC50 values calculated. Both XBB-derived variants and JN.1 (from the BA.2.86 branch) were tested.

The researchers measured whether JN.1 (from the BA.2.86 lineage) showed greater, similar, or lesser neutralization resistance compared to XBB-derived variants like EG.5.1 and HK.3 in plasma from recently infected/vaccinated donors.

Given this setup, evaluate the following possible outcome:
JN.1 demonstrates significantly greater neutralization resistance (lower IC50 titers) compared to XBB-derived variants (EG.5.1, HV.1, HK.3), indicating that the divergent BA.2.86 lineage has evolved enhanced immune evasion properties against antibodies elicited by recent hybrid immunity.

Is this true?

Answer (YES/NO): NO